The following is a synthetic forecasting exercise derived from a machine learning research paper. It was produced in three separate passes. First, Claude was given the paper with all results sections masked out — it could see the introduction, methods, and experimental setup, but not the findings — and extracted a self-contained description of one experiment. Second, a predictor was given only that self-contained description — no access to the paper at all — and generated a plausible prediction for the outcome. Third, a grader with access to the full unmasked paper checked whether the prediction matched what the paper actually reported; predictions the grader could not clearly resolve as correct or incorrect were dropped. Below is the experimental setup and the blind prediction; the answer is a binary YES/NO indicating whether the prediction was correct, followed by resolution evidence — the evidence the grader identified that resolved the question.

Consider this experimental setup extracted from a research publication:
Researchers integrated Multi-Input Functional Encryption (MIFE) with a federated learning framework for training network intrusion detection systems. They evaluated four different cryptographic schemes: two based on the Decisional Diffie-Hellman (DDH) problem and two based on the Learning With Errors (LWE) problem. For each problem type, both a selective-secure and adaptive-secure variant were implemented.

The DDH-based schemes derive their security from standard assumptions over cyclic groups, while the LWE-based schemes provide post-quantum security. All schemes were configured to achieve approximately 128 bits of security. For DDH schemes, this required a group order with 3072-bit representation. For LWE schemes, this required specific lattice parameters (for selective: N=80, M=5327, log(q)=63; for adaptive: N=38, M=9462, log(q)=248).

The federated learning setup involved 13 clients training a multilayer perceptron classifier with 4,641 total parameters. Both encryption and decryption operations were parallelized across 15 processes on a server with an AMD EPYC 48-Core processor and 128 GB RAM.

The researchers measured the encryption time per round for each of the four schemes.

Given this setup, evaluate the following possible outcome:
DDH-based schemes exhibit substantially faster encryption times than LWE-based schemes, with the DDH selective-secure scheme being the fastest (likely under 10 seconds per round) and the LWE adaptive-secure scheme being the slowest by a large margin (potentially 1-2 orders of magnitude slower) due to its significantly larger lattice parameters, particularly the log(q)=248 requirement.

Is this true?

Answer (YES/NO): NO